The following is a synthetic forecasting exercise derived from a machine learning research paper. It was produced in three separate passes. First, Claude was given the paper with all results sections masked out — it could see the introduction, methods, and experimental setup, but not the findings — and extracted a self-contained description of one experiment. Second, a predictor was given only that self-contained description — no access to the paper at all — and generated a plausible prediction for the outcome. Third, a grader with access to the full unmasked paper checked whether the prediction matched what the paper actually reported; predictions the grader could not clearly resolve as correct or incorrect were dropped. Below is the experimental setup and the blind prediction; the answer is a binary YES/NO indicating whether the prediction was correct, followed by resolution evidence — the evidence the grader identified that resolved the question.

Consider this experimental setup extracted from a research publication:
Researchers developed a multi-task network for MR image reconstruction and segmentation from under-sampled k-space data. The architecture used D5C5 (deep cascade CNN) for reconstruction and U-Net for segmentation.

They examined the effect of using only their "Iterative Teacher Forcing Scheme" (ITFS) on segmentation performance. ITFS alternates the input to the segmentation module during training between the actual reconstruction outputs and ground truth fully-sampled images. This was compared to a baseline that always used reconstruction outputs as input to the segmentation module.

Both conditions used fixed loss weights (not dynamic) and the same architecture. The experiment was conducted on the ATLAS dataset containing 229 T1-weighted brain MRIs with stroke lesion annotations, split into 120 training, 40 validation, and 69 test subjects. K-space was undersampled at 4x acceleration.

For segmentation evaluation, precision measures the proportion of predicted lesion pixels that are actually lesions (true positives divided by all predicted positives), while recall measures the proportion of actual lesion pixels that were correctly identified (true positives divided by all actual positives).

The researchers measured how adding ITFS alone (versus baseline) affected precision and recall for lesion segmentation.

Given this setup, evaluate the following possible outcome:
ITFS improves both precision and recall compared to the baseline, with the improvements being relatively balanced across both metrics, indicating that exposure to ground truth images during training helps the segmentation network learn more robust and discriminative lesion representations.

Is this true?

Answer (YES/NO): NO